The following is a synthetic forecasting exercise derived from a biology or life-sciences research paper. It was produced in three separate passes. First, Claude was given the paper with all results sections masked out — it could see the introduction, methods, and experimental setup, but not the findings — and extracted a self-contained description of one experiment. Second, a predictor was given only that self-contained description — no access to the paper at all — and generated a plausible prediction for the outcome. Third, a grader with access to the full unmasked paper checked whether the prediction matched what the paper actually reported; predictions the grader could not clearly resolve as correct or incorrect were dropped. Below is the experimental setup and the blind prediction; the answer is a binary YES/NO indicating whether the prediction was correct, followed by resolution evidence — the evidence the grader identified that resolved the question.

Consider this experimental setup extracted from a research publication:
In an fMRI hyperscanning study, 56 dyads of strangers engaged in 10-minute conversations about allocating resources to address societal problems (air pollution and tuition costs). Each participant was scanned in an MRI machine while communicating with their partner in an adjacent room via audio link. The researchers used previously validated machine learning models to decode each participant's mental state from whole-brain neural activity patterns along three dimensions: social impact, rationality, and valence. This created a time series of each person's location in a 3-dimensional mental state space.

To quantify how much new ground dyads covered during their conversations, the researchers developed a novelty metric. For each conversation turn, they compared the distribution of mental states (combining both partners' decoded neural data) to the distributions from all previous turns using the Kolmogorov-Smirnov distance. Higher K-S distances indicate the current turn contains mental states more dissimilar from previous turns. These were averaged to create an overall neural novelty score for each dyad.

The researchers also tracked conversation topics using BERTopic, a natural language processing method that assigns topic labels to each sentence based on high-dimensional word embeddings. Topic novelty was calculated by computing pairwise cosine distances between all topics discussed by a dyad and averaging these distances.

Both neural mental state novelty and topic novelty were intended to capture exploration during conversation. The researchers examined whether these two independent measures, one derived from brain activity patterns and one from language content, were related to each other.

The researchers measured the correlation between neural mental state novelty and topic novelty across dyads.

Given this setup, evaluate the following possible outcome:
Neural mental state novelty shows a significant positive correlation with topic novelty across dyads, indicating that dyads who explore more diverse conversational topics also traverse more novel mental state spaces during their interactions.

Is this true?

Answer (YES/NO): YES